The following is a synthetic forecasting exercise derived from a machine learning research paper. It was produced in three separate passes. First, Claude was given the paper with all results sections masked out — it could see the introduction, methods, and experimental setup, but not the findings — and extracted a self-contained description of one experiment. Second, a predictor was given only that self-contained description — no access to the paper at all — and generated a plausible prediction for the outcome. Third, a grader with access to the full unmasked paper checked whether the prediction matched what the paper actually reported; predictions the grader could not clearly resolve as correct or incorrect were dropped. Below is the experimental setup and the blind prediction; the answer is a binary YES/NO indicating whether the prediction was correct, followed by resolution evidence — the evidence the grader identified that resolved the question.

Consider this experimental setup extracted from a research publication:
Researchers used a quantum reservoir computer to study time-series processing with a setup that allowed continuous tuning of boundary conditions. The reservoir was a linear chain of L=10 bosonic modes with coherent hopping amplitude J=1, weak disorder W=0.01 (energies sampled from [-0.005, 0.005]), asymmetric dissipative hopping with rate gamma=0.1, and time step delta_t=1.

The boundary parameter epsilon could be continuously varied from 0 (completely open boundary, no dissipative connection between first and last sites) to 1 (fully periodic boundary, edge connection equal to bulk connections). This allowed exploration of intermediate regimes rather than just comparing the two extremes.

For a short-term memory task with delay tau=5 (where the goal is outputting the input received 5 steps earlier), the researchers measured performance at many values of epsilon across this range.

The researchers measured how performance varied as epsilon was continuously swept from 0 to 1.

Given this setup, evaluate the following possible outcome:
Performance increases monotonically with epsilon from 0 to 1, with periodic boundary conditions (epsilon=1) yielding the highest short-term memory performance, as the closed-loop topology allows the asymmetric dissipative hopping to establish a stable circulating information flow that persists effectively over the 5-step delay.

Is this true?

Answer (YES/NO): NO